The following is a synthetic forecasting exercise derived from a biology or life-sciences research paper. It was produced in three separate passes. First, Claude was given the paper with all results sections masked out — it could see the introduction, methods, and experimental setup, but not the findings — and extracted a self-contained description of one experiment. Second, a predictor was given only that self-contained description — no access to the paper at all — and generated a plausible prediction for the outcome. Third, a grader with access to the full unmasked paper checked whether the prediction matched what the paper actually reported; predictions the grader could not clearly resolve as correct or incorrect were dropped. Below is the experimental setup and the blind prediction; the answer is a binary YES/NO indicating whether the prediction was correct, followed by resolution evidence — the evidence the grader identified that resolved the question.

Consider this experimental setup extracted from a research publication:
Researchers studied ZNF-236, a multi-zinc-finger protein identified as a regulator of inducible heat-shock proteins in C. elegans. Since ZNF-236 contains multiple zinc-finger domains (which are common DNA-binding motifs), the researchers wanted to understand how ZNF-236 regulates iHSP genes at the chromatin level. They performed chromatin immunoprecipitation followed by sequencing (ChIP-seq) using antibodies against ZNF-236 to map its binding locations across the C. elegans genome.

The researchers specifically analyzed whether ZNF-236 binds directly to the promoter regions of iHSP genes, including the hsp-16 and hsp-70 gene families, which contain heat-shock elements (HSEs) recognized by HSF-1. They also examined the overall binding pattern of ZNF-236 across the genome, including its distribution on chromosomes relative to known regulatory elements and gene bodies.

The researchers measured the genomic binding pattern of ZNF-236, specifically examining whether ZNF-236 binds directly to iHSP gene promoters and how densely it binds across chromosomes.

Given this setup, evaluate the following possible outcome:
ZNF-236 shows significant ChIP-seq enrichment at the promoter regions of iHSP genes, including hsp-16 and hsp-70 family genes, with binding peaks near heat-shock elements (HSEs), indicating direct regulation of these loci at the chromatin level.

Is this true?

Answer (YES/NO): NO